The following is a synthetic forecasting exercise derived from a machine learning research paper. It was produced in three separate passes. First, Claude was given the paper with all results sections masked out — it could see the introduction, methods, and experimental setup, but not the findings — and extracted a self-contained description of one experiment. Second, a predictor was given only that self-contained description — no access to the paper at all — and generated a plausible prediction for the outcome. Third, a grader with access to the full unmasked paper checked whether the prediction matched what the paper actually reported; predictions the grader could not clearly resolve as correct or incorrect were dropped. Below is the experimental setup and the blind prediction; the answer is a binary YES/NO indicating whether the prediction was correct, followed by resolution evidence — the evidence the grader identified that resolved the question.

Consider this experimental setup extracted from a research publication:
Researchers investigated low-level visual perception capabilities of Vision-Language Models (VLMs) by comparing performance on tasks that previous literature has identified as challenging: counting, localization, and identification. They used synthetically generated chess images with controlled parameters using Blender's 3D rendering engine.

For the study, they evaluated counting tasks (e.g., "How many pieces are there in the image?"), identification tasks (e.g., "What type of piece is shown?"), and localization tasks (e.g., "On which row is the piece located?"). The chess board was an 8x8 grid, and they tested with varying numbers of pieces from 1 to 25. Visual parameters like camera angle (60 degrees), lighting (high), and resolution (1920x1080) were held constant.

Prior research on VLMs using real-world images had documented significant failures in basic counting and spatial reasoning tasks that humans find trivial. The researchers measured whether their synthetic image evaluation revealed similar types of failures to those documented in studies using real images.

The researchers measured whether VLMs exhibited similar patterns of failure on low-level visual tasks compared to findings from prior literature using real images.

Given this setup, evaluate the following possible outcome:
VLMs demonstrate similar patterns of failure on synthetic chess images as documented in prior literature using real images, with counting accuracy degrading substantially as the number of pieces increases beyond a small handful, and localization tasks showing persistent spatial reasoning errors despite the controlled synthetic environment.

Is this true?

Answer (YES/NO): YES